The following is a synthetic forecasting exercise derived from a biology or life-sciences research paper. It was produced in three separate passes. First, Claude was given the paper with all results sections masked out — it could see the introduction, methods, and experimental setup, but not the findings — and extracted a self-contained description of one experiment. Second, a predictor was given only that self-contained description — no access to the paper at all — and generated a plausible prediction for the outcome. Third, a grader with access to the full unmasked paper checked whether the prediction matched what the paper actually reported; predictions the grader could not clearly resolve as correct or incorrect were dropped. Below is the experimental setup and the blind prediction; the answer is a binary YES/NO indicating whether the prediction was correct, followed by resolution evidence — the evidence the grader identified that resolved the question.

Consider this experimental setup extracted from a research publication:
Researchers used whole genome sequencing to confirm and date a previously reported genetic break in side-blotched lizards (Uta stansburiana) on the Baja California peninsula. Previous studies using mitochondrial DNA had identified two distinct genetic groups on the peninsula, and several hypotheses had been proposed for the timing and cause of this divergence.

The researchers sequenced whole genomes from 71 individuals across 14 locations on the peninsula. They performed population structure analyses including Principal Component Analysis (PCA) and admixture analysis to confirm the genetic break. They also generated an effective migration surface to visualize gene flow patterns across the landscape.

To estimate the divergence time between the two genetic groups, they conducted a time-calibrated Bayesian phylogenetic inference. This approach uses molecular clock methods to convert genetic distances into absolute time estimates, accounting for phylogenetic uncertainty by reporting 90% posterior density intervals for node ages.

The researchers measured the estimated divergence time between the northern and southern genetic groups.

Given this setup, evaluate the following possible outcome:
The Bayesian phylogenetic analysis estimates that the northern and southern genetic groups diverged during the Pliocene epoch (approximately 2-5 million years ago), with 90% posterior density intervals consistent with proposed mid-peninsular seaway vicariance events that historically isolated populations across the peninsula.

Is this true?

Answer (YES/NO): NO